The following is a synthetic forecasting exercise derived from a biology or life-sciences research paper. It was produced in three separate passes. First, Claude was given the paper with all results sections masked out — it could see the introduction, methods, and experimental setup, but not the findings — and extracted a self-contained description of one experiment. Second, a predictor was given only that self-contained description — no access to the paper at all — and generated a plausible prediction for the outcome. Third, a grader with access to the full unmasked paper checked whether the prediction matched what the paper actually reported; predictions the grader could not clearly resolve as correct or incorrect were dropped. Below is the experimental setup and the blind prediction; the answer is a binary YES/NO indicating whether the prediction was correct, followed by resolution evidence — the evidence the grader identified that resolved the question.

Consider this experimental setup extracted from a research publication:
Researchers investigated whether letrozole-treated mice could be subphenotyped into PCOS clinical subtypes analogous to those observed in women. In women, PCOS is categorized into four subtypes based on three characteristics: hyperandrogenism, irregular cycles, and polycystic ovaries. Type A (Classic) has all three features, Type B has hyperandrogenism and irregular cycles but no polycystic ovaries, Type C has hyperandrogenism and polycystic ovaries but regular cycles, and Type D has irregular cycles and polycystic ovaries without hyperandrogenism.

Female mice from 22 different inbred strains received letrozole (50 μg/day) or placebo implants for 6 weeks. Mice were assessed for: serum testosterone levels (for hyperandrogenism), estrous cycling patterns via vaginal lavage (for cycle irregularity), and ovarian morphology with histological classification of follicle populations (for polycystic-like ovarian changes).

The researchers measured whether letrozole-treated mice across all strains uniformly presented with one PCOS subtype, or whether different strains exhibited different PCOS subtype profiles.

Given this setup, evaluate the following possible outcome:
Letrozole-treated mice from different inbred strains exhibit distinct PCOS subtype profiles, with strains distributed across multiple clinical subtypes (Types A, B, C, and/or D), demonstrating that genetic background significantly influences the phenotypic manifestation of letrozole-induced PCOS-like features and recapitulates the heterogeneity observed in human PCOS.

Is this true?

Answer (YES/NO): YES